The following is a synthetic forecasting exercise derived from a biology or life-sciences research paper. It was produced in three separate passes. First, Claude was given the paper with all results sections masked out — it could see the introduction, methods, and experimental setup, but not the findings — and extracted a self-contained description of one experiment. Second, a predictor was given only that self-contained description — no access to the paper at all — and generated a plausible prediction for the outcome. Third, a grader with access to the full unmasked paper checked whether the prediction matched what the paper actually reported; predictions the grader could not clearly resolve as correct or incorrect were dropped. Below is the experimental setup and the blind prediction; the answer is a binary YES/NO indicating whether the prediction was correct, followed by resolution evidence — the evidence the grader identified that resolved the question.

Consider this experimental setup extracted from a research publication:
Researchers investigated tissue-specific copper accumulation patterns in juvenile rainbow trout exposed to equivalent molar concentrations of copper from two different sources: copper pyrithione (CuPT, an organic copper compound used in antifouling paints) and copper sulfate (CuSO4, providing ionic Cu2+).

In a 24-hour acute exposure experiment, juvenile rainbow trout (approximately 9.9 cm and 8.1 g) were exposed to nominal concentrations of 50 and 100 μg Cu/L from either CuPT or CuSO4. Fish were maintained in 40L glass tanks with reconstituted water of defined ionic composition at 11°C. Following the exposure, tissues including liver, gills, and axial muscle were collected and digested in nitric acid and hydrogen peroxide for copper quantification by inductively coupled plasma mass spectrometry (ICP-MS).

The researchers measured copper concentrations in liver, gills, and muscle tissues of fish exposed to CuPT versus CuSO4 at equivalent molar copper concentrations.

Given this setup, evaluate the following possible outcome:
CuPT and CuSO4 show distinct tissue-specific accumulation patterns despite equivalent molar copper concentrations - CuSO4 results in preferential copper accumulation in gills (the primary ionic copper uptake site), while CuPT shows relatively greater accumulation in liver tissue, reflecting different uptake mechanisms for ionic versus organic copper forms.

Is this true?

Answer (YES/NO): NO